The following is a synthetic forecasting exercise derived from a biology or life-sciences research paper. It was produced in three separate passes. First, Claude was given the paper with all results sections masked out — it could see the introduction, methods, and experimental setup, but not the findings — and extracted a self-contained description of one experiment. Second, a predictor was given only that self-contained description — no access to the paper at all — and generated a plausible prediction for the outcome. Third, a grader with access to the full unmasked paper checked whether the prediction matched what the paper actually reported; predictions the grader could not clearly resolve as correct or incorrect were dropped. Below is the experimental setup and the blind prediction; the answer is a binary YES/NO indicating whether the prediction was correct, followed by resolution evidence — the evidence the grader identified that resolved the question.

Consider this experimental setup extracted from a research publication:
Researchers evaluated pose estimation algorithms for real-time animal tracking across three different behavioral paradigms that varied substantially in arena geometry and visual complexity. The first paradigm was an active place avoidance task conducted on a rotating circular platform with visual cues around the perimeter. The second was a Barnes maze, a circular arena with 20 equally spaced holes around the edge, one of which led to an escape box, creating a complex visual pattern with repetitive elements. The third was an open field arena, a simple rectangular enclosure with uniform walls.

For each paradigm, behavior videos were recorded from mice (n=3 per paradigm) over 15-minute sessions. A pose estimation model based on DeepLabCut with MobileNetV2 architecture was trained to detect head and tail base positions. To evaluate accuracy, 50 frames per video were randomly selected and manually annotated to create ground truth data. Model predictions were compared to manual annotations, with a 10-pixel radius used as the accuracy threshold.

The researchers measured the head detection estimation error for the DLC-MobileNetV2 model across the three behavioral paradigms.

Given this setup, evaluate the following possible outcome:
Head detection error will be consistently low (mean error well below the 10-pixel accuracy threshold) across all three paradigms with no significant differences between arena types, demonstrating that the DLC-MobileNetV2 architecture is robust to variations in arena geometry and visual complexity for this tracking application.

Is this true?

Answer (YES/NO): YES